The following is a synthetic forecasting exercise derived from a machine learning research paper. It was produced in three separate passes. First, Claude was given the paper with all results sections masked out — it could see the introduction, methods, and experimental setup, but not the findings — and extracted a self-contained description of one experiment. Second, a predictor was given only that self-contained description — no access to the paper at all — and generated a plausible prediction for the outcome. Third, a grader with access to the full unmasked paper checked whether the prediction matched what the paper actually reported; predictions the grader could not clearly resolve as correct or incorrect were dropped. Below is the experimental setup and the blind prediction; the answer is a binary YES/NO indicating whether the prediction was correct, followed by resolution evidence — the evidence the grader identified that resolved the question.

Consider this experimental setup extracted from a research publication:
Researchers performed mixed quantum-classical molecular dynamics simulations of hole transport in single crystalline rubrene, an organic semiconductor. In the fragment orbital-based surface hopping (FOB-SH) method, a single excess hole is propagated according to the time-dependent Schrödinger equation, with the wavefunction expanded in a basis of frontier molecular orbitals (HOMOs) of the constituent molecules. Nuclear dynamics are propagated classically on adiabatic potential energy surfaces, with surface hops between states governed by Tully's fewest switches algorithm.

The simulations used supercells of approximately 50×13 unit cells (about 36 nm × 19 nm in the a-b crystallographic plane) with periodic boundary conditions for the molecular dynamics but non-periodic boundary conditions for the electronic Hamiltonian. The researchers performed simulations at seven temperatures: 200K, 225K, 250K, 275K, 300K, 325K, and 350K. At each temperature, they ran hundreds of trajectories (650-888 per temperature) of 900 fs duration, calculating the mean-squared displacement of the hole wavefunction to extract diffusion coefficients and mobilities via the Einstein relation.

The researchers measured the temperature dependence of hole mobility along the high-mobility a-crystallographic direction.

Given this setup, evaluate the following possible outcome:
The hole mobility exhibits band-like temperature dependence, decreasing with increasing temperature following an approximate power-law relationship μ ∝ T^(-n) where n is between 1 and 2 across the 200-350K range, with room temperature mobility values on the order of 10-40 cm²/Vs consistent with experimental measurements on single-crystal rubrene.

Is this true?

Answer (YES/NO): YES